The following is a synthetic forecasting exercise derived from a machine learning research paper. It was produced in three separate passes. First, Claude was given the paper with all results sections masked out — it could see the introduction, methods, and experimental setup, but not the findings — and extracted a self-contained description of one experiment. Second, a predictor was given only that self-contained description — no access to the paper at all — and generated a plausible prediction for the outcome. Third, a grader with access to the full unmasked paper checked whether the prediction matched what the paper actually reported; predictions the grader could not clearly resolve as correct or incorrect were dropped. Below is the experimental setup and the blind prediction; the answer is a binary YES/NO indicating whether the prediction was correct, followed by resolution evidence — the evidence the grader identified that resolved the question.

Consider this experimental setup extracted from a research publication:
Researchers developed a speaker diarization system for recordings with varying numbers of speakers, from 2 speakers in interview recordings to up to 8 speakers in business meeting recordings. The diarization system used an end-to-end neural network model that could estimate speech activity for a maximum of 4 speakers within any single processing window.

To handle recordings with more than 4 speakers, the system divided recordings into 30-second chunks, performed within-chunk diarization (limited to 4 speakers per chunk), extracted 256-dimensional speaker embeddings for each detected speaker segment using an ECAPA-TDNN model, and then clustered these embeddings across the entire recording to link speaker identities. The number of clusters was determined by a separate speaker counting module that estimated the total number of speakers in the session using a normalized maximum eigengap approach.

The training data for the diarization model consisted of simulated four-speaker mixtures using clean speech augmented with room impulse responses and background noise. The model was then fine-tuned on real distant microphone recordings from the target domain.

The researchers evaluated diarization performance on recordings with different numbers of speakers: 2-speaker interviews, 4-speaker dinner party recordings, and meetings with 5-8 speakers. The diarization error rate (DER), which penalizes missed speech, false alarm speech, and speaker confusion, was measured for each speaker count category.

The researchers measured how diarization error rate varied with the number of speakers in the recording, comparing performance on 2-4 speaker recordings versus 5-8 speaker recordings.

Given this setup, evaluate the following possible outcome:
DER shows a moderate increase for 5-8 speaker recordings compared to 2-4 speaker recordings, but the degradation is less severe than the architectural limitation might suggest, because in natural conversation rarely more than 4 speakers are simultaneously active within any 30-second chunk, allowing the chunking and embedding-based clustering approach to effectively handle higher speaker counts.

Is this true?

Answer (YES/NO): NO